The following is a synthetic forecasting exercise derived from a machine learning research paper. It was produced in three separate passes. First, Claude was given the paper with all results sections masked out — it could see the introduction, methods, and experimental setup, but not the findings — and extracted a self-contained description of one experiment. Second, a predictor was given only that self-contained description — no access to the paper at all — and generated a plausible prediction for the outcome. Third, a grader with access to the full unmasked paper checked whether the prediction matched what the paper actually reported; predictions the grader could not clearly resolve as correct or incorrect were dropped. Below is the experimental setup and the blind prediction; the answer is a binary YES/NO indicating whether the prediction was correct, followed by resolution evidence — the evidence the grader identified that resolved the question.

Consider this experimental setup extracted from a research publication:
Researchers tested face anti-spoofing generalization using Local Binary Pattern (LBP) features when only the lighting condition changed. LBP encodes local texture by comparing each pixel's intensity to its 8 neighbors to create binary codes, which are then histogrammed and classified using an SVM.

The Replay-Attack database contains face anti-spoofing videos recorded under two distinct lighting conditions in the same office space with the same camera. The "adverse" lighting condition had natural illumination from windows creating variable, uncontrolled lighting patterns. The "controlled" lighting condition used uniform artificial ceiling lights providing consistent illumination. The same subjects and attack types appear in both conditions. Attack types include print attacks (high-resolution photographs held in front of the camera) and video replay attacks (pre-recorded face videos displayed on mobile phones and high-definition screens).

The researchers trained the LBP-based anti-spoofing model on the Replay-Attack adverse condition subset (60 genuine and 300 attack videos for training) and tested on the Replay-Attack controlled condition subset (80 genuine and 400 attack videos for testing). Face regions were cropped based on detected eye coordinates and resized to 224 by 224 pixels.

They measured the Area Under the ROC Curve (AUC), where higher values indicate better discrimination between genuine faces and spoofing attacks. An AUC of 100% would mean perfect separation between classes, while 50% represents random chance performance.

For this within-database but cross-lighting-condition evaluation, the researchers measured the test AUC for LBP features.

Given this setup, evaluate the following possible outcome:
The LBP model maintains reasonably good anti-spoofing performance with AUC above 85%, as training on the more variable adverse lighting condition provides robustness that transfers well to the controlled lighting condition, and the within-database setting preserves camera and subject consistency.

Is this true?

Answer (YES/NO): NO